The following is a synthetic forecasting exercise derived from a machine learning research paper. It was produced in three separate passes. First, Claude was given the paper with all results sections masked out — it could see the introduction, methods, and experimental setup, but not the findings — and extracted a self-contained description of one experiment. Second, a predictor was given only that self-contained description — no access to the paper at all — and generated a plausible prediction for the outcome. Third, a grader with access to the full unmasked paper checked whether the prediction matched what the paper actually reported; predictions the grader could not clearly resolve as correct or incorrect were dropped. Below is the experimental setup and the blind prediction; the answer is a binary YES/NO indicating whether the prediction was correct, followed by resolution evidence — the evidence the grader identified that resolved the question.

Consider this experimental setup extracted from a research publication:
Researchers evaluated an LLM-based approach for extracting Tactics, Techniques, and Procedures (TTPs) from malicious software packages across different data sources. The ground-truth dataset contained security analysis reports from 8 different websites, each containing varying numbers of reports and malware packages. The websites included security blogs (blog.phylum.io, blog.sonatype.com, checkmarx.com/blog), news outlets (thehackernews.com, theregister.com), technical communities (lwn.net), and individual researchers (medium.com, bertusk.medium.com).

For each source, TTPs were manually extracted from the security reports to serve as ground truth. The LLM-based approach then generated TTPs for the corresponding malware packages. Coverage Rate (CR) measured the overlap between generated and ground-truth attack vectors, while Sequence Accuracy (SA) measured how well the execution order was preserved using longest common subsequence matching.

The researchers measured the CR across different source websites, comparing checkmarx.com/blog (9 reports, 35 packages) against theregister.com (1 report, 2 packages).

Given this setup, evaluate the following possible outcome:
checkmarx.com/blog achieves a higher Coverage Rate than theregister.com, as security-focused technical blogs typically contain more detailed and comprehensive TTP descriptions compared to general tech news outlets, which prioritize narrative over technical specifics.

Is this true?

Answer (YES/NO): NO